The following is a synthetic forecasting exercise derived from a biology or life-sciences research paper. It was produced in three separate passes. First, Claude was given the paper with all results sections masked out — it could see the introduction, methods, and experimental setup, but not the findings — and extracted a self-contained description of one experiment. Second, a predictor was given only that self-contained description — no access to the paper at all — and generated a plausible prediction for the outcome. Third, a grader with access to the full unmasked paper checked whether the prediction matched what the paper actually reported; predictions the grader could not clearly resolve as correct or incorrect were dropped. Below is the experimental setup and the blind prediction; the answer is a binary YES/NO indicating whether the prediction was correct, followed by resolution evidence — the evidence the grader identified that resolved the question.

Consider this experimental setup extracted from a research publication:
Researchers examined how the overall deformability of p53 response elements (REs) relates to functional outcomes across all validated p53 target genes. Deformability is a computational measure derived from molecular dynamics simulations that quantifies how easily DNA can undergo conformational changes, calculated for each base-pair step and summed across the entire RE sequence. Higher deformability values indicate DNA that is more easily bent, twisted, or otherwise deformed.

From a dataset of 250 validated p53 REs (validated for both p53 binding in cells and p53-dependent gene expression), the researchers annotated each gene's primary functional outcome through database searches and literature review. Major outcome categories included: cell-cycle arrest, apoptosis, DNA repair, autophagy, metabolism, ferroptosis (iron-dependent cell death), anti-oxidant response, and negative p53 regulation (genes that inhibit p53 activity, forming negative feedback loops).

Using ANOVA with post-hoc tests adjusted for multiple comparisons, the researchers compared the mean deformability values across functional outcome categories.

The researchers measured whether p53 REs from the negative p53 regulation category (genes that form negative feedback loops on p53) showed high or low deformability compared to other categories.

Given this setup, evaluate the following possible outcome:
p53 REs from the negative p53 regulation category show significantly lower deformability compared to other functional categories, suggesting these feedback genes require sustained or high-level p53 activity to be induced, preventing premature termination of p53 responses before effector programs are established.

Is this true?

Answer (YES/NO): YES